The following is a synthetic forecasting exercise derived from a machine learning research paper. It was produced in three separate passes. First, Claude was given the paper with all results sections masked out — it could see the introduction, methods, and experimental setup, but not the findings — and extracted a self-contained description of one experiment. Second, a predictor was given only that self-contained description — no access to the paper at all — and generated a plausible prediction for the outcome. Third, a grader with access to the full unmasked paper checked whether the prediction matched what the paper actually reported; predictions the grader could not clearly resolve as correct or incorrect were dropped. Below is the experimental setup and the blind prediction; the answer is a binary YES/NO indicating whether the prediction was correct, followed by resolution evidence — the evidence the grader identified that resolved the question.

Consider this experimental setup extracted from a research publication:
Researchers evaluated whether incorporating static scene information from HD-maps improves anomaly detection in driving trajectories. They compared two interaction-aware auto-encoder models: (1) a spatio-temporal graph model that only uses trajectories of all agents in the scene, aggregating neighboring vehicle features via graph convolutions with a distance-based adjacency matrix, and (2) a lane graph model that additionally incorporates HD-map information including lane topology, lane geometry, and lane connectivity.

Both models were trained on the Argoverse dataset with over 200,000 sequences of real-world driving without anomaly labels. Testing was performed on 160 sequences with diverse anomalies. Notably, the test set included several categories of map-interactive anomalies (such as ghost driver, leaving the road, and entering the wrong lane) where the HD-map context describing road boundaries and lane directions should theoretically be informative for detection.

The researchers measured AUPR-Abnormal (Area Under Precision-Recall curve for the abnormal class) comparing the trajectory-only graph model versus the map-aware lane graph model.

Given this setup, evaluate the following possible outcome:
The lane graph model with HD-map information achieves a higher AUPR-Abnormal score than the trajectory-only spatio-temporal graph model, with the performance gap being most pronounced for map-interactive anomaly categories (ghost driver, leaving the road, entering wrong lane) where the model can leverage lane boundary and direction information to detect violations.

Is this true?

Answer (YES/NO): NO